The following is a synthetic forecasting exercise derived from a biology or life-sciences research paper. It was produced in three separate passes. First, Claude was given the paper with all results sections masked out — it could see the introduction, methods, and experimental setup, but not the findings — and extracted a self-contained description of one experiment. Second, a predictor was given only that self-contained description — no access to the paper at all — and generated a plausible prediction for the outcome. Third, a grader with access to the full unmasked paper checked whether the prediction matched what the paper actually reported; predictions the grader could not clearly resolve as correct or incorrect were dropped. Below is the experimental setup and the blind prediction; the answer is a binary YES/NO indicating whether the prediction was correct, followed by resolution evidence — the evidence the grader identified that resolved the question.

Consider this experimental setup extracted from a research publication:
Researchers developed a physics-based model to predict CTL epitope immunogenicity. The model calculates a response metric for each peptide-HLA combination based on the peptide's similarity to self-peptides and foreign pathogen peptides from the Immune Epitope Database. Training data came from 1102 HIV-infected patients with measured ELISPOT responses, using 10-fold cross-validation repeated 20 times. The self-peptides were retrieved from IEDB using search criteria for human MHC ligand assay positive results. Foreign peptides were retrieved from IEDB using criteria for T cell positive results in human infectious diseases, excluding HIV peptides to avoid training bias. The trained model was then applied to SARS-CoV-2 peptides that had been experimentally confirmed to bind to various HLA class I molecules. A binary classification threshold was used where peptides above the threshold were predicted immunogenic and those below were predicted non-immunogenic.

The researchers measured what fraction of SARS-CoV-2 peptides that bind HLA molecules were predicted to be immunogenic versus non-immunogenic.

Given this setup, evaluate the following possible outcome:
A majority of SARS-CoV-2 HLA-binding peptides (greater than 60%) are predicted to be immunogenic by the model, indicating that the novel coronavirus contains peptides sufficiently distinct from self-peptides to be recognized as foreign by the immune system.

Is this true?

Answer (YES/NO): NO